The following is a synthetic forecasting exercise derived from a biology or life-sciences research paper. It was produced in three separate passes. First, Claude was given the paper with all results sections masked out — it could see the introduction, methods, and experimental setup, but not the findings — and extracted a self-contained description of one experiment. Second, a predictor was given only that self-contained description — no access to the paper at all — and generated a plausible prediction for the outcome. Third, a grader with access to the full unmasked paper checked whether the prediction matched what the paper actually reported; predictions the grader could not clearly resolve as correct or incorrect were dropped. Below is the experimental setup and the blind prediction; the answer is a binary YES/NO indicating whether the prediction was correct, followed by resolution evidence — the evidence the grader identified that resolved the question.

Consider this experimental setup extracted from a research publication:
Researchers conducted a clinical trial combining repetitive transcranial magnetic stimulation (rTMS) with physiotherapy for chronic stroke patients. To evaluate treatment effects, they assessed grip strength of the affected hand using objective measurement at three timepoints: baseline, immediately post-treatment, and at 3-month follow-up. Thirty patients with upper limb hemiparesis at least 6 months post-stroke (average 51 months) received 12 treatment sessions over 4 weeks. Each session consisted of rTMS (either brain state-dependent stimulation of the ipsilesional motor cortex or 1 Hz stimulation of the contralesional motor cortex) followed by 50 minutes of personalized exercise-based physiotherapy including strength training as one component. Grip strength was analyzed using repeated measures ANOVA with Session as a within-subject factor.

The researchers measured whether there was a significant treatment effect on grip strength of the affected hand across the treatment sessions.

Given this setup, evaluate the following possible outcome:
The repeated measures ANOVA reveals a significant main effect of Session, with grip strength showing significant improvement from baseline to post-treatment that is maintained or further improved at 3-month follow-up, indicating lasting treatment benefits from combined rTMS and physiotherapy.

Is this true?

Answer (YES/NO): NO